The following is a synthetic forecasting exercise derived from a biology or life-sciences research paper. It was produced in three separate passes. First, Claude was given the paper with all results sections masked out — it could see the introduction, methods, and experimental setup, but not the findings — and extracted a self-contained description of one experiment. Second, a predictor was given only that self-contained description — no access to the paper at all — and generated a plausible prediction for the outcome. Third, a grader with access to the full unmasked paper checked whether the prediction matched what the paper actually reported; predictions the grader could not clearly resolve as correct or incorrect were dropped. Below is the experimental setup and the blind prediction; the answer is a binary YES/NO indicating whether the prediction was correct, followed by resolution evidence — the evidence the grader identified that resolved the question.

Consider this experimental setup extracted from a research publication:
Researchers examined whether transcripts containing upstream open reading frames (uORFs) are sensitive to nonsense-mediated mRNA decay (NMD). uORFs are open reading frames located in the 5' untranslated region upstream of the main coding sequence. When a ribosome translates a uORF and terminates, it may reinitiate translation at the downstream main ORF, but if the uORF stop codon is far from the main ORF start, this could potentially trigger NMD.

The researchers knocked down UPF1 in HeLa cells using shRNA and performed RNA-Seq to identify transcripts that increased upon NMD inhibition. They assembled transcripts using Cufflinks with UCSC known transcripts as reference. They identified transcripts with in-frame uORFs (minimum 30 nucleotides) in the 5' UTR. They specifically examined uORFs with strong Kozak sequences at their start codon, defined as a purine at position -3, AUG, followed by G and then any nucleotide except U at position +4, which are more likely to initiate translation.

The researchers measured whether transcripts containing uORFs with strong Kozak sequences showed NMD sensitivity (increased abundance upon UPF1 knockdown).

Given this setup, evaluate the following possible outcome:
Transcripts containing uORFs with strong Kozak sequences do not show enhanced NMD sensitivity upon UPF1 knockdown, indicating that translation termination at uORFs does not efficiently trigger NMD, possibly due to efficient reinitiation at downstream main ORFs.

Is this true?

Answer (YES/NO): NO